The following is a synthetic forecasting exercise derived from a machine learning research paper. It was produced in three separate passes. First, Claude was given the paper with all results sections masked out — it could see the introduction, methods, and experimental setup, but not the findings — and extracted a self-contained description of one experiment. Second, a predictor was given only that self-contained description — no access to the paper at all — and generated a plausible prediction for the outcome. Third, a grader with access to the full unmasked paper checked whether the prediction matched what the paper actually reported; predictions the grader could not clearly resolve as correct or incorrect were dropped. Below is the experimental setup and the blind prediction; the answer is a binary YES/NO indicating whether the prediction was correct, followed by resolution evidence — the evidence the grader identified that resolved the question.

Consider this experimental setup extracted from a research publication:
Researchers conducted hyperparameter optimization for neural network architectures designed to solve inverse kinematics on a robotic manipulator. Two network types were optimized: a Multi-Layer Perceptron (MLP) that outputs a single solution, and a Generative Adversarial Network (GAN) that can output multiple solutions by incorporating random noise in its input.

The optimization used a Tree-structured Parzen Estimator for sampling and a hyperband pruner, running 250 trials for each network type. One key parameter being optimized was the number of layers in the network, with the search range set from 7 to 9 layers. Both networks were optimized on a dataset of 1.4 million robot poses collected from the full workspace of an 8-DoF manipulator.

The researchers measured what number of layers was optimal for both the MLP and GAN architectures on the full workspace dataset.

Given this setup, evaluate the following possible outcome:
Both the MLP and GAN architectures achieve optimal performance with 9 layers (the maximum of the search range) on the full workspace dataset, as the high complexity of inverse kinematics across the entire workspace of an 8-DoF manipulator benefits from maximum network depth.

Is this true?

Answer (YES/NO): NO